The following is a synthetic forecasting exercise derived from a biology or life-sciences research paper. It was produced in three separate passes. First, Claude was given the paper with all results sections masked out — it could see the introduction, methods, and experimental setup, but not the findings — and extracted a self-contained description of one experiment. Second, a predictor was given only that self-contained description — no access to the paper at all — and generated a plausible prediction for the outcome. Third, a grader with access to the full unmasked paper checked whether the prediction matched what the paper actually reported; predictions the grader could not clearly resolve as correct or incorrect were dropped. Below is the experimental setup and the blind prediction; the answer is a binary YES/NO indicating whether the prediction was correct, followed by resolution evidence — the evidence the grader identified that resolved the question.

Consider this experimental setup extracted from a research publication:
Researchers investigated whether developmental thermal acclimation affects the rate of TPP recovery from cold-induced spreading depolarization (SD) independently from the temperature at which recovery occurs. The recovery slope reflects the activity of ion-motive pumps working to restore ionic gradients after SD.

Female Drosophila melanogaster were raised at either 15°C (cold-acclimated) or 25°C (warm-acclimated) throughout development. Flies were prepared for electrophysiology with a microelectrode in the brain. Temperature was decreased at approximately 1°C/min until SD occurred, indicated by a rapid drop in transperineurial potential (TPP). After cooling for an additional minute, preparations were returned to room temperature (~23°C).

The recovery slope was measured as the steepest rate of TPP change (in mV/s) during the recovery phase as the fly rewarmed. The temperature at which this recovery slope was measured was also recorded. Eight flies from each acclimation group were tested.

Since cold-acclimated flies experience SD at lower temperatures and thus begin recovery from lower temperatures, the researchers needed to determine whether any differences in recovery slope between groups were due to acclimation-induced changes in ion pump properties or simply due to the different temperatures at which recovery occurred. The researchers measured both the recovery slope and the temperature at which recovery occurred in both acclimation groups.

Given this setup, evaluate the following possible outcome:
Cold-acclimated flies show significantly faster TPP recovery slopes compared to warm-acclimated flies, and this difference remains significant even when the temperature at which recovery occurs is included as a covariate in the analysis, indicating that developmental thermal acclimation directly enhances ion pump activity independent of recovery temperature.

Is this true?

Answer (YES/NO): NO